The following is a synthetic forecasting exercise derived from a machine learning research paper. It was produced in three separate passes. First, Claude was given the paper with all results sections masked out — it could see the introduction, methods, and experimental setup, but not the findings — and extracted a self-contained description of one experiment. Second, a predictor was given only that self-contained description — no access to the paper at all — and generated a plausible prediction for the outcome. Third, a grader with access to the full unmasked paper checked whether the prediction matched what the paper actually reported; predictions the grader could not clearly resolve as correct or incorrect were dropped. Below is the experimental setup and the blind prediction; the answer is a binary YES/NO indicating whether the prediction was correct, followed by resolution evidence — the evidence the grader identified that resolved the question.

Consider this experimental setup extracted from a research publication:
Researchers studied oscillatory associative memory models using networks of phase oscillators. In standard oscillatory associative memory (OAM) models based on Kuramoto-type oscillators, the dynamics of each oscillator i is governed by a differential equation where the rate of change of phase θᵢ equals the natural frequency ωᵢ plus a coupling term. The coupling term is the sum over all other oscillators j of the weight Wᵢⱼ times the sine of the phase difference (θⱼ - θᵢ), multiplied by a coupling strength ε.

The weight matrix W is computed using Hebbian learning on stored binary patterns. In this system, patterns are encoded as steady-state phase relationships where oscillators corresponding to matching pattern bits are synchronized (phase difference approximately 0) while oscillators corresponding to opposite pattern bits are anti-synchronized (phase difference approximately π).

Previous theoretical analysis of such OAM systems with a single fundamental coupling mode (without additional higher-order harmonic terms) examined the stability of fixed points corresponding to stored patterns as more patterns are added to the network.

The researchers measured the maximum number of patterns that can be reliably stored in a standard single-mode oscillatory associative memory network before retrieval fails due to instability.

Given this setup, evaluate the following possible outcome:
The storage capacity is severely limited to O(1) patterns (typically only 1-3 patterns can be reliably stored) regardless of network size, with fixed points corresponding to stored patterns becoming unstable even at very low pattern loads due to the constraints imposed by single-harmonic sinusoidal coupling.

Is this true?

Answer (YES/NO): YES